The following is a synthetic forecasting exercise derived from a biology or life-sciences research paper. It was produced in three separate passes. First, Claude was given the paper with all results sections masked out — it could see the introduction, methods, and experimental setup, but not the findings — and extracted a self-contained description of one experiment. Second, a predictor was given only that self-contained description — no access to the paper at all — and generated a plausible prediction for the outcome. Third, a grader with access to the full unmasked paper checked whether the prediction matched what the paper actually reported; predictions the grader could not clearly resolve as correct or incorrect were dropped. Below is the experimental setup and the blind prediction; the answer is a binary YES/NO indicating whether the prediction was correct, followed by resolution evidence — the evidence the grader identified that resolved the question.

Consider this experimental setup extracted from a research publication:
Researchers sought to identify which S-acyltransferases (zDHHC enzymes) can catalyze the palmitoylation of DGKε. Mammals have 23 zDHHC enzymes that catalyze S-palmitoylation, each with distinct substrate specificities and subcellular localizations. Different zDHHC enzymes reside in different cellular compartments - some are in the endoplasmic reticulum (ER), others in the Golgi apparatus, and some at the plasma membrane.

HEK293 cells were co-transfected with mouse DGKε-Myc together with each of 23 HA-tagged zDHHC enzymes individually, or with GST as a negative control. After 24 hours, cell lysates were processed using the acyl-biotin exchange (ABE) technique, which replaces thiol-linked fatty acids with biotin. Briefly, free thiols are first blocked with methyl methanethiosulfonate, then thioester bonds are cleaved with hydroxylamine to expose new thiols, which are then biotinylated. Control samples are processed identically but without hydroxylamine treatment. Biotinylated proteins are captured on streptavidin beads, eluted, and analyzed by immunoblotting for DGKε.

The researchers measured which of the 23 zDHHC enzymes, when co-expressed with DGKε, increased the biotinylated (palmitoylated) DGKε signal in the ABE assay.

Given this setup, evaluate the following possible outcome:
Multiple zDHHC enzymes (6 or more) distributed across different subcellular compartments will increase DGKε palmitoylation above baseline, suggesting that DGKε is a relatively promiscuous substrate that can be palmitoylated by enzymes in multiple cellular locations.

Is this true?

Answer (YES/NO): NO